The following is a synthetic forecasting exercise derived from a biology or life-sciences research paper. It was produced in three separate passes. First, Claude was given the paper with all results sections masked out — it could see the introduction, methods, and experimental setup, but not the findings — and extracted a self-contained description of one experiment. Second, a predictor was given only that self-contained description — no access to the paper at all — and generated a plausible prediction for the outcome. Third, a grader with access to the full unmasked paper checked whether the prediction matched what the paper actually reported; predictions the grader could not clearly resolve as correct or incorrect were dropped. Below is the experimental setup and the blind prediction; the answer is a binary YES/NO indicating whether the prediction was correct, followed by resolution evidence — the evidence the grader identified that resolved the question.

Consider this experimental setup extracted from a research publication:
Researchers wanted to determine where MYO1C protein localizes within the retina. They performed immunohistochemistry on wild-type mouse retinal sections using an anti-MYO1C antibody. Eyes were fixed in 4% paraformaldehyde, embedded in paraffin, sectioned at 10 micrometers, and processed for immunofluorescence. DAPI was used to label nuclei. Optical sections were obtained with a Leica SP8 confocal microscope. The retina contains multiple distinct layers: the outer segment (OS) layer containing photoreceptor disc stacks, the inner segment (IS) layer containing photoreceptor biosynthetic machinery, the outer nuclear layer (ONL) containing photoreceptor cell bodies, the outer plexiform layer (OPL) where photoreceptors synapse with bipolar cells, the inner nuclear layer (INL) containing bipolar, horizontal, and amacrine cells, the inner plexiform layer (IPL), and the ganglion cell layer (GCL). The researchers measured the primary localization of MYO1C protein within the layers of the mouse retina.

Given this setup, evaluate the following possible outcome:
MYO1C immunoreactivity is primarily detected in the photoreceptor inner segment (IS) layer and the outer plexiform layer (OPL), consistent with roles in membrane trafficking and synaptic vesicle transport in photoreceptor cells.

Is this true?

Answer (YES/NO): NO